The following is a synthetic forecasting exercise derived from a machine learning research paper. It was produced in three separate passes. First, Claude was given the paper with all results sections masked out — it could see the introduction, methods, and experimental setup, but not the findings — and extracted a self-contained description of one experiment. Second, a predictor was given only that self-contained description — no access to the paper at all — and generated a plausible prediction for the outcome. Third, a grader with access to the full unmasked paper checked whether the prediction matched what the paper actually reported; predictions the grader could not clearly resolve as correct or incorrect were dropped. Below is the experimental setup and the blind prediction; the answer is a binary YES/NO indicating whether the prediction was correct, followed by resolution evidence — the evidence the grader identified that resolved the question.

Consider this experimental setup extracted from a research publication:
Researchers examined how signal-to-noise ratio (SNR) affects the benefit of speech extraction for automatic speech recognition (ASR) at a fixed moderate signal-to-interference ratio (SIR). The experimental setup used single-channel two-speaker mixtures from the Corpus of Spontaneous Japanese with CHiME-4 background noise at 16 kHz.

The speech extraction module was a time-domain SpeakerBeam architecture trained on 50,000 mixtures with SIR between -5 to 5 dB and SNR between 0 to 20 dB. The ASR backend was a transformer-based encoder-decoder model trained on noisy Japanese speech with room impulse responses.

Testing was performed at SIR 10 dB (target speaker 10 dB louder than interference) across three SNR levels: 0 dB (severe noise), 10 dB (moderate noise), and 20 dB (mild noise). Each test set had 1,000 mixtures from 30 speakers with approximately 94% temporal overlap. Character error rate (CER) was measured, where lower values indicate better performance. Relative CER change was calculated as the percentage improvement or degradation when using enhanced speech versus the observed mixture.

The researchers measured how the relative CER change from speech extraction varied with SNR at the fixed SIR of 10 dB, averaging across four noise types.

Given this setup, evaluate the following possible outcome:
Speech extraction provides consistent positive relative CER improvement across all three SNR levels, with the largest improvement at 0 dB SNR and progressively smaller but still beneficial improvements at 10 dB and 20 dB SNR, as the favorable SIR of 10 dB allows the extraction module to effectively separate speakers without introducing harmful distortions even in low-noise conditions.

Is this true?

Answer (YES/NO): NO